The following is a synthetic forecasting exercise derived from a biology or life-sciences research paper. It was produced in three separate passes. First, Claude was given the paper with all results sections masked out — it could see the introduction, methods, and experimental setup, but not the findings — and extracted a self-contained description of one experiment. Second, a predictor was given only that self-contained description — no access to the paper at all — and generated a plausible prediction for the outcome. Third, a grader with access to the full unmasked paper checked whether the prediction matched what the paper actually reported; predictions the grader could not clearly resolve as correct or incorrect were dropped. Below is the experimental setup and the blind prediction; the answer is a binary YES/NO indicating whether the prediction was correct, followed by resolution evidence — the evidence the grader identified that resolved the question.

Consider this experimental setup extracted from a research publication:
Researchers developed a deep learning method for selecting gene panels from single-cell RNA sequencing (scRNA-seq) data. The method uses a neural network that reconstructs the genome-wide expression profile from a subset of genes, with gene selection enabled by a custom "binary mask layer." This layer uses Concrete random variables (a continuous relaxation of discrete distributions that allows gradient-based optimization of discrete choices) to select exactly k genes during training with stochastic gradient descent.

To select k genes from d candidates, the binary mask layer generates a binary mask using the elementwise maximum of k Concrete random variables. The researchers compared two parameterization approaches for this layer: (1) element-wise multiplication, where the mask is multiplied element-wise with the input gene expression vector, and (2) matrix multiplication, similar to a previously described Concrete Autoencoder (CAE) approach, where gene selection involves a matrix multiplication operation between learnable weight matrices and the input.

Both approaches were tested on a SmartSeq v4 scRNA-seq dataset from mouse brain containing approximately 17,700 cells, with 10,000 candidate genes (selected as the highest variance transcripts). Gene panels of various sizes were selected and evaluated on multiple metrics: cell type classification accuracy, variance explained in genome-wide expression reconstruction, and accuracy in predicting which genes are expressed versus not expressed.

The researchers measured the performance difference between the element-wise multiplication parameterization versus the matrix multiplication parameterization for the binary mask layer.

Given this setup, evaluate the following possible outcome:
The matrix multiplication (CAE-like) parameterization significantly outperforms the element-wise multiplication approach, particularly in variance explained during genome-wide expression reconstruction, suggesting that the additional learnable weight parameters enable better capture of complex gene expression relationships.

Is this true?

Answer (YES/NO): NO